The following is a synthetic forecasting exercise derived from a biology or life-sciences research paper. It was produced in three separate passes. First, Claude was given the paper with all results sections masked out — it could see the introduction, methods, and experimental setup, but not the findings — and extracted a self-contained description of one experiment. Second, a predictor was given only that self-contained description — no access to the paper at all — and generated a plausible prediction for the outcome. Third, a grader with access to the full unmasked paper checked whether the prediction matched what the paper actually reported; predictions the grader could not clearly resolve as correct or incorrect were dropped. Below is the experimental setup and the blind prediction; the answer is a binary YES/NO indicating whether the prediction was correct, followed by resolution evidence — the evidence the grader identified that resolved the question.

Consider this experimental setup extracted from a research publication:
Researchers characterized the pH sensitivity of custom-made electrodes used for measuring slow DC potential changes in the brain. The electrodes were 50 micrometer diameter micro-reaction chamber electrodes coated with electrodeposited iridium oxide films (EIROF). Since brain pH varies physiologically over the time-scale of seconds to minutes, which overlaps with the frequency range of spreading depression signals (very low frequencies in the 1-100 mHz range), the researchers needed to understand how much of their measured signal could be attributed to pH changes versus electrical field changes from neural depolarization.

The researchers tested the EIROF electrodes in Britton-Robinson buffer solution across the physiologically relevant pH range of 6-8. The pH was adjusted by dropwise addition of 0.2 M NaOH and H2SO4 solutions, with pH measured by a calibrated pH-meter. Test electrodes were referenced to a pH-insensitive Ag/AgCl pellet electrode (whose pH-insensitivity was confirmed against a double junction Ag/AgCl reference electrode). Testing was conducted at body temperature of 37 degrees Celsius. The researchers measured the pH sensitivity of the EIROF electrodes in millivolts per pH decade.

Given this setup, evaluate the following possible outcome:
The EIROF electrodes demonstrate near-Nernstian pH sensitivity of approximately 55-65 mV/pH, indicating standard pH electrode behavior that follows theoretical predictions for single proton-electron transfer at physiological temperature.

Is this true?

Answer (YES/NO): NO